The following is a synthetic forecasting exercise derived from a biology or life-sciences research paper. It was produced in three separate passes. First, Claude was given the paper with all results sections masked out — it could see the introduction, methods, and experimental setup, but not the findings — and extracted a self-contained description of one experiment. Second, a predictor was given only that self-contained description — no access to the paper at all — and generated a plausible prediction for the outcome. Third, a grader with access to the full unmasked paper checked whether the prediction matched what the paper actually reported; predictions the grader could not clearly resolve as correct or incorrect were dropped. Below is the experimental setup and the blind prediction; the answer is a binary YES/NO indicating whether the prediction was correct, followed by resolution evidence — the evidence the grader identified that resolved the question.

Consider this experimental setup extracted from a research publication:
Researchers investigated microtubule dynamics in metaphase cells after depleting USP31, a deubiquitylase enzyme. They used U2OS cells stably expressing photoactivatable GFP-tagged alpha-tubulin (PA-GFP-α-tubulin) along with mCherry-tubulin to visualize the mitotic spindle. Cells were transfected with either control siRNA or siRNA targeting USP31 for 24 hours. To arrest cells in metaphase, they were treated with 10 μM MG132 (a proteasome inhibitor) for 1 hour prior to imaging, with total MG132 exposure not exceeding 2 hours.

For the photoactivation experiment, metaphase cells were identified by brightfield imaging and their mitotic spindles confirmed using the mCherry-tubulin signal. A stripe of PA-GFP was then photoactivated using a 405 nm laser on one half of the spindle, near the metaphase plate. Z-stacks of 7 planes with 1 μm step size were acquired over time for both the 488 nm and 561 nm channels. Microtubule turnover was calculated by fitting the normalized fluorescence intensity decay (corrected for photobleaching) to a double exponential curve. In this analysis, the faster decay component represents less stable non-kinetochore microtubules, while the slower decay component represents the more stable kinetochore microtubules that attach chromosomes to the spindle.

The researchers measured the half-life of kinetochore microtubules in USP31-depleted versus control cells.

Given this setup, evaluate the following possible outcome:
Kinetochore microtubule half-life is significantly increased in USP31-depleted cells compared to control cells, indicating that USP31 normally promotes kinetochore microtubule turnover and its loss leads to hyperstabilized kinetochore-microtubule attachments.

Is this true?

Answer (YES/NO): NO